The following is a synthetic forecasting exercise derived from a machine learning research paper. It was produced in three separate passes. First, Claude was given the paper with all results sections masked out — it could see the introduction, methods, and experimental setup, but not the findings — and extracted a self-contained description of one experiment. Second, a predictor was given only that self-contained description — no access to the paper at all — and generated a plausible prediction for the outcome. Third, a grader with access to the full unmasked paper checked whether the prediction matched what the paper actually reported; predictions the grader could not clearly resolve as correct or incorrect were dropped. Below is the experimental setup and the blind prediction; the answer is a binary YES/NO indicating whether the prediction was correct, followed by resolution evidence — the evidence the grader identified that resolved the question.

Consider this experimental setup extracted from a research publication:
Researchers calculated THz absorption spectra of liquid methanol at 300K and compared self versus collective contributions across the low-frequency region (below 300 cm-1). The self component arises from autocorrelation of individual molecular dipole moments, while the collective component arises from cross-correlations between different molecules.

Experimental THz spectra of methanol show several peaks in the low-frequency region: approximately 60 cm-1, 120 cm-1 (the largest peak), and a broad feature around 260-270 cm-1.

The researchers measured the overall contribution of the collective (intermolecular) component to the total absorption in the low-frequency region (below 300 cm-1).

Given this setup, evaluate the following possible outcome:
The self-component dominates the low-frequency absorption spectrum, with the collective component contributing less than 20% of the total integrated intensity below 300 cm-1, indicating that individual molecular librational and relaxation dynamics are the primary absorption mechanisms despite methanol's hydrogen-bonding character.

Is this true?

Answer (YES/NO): NO